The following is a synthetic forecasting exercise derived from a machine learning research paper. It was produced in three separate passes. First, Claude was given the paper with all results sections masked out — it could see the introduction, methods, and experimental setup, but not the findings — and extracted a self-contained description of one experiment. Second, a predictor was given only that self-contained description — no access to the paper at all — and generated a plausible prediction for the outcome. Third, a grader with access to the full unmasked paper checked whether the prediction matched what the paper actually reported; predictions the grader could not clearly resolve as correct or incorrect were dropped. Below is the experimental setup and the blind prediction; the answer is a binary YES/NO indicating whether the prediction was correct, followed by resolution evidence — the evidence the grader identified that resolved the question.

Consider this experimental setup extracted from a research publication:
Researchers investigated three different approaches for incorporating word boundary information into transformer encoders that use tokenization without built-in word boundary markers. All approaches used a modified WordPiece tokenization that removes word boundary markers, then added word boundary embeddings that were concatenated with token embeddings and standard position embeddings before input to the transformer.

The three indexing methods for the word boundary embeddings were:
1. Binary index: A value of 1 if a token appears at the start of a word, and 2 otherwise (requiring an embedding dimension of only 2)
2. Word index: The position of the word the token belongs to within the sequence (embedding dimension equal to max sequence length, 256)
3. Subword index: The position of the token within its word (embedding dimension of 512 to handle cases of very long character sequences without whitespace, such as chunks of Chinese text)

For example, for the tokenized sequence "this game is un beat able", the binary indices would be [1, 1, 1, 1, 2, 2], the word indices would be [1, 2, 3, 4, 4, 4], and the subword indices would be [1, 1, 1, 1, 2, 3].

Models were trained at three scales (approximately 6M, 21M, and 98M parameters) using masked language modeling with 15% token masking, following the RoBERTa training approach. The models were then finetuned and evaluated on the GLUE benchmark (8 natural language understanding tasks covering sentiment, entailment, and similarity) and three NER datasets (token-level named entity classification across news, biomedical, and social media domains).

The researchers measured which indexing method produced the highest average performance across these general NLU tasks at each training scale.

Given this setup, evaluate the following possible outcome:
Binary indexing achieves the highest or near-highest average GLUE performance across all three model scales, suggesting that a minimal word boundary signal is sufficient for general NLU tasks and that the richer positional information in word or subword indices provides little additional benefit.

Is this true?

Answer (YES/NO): NO